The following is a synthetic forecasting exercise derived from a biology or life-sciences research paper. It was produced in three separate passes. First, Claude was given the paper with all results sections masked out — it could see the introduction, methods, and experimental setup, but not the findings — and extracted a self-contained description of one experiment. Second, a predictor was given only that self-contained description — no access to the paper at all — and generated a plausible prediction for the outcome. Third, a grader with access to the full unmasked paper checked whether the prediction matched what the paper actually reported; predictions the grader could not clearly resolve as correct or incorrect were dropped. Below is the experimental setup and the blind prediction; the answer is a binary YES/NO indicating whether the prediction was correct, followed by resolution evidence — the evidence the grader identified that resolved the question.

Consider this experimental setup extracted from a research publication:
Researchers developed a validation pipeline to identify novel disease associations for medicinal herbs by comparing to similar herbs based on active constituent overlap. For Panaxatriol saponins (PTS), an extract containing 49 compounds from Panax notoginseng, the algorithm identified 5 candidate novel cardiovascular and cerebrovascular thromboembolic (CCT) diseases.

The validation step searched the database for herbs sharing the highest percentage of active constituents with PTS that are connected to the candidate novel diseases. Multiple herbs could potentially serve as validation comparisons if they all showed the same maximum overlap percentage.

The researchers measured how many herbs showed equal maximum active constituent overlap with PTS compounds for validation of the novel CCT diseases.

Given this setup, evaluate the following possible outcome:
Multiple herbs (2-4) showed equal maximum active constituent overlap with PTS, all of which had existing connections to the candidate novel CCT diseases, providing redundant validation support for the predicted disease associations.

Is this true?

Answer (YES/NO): NO